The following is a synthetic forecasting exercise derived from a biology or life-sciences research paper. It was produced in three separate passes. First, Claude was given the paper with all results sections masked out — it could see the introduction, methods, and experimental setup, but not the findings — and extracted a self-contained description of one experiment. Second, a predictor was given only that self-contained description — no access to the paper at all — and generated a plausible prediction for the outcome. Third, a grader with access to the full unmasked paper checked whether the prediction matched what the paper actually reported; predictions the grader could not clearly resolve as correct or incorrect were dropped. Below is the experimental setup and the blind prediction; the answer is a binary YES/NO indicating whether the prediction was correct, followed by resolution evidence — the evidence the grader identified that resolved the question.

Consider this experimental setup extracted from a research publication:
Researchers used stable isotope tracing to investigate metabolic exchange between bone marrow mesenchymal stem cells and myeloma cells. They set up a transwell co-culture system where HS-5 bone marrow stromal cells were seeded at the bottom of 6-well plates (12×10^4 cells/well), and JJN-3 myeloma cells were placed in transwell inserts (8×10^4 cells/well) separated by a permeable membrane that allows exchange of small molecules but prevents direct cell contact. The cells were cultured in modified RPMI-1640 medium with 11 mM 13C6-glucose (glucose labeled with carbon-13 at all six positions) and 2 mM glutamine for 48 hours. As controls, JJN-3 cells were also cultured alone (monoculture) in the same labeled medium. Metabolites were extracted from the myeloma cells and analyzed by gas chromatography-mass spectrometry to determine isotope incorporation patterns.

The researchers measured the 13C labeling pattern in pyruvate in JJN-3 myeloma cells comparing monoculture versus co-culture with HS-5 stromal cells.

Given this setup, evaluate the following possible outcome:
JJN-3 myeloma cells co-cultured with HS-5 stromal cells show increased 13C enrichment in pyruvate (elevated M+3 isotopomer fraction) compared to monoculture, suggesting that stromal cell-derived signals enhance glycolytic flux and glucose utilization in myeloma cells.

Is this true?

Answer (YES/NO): NO